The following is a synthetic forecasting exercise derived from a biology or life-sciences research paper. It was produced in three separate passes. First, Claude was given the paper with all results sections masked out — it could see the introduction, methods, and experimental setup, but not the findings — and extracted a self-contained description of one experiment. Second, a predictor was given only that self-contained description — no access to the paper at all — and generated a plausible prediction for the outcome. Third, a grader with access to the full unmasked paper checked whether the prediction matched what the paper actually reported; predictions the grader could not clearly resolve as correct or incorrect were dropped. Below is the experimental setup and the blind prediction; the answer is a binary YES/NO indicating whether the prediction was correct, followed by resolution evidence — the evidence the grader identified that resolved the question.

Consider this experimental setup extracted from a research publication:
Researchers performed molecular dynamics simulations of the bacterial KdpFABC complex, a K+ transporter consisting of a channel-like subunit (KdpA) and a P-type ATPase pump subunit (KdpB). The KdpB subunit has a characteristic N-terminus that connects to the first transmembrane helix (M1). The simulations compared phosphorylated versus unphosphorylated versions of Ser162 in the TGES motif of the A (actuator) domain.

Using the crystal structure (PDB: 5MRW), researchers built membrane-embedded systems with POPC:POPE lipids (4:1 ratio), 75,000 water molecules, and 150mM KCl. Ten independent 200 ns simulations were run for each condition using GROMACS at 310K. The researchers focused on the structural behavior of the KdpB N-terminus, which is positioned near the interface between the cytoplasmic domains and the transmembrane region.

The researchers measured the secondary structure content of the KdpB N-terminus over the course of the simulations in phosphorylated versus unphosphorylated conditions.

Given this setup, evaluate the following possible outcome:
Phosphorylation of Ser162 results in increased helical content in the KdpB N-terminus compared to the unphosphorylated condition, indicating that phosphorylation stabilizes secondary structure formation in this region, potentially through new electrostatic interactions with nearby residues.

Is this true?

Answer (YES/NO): NO